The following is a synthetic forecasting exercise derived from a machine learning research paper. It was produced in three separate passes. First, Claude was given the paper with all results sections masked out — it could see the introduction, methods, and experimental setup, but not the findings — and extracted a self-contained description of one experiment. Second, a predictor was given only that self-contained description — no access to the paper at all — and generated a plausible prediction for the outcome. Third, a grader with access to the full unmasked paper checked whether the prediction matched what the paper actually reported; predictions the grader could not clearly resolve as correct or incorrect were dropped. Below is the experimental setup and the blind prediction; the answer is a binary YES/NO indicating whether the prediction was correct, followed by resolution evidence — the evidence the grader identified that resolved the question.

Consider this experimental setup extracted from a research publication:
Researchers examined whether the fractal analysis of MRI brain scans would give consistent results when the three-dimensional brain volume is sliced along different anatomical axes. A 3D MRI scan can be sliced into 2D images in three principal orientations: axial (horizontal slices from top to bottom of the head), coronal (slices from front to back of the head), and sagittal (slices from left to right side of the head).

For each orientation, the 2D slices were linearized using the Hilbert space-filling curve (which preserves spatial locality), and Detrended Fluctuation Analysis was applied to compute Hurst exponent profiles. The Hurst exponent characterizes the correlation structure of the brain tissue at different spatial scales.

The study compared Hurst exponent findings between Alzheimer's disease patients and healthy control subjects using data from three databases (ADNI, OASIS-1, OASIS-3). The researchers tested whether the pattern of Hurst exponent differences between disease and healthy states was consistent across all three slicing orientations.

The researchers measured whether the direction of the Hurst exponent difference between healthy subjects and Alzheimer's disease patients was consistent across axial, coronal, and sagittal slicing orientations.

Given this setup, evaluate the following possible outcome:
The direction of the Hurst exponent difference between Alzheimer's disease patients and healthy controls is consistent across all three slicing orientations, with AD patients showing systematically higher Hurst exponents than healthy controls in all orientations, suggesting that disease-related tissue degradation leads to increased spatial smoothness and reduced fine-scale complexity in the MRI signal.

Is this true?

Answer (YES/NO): NO